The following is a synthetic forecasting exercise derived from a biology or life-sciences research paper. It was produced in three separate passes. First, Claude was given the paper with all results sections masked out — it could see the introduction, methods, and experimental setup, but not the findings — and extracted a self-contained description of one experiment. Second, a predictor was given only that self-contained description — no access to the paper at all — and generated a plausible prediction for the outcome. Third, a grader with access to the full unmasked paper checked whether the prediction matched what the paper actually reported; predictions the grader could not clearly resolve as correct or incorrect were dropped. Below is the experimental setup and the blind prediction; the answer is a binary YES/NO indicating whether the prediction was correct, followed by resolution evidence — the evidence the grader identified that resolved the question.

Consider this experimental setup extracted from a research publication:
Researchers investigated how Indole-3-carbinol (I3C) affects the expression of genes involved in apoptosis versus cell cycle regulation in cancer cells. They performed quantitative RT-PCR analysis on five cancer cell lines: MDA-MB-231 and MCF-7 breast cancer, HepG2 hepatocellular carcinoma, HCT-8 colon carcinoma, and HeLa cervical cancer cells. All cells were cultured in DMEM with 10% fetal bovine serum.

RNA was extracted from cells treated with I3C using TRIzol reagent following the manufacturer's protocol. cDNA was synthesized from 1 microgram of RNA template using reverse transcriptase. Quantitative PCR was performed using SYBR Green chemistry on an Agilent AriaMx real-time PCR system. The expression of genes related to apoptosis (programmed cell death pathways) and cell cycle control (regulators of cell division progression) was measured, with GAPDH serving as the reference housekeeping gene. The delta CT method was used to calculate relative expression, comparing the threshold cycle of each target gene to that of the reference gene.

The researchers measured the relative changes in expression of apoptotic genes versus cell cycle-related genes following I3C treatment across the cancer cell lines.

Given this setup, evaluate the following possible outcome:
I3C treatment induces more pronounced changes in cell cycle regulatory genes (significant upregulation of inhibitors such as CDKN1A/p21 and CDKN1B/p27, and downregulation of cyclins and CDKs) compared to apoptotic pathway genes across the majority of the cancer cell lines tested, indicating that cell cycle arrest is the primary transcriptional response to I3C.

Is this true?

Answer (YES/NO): NO